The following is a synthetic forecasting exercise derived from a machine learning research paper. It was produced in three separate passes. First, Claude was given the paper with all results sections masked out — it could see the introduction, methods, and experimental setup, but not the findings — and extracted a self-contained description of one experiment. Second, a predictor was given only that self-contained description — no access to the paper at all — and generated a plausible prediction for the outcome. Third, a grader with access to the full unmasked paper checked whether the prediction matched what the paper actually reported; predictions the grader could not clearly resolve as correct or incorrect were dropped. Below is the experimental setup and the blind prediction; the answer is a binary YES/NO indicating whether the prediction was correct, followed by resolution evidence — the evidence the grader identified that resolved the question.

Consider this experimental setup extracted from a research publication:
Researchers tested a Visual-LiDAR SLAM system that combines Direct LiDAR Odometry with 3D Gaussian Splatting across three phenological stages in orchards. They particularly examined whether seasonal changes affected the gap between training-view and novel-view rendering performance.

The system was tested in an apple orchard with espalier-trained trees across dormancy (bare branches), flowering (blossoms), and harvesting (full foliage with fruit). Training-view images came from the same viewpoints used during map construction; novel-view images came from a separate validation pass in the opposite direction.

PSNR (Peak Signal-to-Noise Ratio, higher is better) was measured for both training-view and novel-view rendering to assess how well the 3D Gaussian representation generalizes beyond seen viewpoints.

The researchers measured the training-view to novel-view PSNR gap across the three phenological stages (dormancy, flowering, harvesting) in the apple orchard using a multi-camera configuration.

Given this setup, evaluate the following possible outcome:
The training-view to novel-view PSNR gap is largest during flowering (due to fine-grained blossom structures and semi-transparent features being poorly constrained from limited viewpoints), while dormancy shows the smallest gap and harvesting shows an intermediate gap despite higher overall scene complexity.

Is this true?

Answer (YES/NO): NO